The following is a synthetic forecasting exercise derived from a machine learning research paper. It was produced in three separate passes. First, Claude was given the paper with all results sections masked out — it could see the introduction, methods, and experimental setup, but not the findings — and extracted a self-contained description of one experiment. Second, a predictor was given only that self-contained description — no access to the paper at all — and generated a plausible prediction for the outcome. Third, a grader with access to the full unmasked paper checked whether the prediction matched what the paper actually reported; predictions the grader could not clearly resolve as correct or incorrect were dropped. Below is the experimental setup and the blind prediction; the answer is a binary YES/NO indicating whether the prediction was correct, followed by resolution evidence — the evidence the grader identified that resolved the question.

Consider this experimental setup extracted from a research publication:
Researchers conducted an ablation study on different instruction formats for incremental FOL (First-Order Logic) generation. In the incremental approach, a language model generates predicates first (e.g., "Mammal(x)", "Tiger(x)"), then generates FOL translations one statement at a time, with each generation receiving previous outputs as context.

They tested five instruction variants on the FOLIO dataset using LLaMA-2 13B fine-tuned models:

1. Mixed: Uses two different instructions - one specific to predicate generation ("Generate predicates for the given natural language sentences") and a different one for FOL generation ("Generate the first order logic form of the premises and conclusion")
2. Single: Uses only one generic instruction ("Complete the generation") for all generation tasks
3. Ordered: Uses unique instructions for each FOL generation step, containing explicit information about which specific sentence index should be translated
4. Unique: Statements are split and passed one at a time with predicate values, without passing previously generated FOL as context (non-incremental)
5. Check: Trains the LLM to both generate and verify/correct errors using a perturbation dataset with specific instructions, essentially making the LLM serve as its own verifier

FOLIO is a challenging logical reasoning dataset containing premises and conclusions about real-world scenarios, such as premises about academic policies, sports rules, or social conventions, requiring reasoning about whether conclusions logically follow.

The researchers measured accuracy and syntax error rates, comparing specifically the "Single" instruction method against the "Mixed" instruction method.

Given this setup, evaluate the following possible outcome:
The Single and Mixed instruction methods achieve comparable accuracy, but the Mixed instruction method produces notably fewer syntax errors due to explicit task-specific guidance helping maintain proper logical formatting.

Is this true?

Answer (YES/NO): YES